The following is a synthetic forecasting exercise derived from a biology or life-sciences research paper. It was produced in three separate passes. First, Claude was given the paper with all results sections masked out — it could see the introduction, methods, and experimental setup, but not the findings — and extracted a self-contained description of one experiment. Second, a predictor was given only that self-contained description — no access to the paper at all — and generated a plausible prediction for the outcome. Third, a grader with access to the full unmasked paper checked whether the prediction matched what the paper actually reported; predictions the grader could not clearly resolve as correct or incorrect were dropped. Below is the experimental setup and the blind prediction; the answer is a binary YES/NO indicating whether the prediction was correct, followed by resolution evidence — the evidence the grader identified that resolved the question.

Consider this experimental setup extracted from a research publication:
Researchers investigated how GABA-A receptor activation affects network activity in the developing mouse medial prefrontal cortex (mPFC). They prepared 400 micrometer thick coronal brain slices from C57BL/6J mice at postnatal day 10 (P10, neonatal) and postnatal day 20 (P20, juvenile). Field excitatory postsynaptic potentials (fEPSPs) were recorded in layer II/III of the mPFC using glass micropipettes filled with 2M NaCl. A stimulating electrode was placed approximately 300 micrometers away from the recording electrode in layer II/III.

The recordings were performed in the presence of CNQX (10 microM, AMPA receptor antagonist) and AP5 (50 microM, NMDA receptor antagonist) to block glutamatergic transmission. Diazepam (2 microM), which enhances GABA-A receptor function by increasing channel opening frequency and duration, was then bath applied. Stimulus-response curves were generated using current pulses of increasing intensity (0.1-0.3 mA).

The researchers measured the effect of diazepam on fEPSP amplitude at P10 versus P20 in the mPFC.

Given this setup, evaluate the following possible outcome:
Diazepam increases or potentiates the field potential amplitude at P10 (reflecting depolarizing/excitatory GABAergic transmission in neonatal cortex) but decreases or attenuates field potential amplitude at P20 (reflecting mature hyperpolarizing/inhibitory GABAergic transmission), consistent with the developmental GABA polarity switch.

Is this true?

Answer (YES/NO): NO